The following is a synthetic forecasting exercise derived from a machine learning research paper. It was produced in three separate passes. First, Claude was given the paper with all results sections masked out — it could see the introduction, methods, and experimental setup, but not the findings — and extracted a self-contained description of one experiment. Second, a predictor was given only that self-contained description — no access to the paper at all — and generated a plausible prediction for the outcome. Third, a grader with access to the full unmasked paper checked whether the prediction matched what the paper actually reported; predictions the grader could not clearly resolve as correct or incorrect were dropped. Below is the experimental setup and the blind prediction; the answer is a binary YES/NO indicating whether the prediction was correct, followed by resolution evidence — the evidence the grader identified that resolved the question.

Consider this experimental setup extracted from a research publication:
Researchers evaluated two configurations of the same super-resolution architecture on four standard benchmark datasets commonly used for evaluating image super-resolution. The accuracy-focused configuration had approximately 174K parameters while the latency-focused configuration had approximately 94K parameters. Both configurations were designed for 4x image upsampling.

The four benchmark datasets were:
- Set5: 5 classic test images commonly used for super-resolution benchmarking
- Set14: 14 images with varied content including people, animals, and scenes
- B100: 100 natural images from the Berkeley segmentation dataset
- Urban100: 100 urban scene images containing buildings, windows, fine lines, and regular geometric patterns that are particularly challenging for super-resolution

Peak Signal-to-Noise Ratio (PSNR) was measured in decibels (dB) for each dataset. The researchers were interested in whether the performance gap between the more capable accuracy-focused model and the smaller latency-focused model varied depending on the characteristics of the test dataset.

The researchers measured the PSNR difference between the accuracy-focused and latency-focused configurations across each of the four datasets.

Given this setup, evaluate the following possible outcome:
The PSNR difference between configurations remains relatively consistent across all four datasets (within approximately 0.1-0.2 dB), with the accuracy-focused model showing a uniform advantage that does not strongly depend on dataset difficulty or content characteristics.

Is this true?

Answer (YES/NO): NO